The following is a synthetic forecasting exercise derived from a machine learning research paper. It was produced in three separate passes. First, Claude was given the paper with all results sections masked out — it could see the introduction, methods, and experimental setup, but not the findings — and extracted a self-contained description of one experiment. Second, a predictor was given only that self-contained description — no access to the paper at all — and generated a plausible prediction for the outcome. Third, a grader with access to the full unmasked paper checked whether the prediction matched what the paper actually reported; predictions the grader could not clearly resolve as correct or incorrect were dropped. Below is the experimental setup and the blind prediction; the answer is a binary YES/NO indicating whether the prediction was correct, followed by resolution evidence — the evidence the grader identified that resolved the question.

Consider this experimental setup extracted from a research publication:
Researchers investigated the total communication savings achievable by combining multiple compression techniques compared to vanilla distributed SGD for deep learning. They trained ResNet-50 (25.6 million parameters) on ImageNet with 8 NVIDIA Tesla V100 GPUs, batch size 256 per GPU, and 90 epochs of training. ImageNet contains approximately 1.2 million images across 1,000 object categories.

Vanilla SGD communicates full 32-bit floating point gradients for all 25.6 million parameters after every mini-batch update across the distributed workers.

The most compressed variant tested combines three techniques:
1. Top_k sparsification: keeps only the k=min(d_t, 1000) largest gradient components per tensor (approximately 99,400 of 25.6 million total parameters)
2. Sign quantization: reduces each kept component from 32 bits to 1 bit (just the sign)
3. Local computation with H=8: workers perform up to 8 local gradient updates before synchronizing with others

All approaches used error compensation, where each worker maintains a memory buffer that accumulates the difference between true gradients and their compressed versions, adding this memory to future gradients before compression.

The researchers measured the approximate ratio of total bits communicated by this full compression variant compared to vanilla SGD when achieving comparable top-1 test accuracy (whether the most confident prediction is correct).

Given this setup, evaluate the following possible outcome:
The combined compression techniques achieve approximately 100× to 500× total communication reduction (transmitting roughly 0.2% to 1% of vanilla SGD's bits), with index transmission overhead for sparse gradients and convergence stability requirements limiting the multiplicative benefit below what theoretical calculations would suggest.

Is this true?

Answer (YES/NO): NO